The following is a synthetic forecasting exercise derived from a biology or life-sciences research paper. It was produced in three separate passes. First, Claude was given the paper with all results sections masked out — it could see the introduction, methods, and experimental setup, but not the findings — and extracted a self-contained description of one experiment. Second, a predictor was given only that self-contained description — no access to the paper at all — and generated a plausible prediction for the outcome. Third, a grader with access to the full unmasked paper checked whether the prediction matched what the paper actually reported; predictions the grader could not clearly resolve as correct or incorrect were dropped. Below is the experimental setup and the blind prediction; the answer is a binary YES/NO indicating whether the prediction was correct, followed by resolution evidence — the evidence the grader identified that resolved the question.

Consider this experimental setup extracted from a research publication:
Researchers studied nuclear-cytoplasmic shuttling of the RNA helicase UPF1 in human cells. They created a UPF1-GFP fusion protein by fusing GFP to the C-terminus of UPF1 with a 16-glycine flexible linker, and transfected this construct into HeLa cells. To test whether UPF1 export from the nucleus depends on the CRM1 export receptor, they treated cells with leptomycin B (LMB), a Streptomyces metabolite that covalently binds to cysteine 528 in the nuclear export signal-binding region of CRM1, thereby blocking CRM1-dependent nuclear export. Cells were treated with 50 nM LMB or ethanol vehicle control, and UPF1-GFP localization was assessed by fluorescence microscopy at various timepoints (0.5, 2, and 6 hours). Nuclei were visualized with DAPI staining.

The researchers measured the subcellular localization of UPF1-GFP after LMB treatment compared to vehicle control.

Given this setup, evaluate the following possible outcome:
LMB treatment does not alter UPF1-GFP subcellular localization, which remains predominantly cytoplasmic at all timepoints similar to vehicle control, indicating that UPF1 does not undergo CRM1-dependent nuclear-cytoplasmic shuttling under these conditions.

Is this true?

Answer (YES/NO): NO